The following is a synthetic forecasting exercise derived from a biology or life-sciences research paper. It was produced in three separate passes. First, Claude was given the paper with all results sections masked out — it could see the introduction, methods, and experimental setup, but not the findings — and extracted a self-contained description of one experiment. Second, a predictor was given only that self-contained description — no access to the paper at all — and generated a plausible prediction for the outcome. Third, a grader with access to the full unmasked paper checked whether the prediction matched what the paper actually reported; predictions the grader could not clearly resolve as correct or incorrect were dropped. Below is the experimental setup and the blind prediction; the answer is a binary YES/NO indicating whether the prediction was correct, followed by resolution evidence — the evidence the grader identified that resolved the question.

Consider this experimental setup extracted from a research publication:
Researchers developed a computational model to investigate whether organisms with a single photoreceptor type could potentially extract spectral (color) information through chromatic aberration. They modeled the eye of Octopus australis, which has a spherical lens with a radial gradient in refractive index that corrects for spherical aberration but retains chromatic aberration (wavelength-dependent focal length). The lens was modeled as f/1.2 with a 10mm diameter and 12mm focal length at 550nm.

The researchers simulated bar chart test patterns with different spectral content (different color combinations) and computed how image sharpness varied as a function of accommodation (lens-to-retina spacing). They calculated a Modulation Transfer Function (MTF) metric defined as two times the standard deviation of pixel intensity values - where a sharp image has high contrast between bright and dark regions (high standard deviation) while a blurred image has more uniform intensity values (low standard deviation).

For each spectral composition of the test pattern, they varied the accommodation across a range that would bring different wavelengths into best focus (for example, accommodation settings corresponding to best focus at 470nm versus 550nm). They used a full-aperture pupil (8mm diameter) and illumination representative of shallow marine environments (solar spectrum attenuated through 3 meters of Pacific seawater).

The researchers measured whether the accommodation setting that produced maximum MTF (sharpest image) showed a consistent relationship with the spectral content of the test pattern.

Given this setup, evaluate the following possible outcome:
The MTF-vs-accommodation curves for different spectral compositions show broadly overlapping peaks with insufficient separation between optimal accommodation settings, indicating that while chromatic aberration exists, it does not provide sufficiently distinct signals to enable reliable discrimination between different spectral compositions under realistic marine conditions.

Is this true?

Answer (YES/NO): NO